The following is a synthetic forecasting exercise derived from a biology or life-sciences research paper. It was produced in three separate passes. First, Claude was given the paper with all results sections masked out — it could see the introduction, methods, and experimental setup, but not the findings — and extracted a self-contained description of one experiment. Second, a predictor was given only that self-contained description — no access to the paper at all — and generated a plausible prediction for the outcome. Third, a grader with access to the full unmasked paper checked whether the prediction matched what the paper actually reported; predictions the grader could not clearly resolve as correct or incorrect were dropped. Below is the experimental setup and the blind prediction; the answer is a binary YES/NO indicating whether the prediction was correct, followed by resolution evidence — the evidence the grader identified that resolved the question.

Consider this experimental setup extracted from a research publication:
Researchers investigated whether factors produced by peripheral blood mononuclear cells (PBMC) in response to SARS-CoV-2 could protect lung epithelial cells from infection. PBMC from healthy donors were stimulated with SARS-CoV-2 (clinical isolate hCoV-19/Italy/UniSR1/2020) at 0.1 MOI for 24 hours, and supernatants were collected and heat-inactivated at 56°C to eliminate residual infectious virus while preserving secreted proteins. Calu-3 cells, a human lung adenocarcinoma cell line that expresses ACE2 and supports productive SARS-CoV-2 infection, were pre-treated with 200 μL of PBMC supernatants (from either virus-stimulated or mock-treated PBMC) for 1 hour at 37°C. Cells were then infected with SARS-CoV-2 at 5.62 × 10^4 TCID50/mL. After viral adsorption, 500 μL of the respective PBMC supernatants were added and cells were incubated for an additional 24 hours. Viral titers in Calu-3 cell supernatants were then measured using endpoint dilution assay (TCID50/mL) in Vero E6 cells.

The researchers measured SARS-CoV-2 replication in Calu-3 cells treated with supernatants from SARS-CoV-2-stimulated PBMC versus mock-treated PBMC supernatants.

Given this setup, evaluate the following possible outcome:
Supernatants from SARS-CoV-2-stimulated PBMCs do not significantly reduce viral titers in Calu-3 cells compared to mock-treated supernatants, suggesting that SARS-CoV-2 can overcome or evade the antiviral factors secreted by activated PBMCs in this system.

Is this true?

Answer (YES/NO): NO